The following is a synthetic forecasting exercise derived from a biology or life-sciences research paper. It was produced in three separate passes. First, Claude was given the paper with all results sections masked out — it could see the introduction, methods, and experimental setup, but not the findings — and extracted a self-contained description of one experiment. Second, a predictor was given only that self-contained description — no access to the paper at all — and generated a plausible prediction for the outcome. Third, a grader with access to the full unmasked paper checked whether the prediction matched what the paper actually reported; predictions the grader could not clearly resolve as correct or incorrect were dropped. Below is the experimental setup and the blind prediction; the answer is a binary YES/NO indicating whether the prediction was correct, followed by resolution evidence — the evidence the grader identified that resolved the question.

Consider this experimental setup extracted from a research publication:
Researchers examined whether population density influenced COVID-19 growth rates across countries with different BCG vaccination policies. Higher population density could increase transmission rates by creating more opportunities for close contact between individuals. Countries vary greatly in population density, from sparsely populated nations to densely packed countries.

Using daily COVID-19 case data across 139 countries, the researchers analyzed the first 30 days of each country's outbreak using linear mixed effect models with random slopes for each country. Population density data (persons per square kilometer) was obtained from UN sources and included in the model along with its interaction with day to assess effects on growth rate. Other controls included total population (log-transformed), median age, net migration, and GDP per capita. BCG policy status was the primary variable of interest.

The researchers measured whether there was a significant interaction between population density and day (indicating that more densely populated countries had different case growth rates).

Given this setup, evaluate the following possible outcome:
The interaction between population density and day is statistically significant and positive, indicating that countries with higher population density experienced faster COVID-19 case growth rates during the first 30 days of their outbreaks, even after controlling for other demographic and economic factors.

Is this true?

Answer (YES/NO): NO